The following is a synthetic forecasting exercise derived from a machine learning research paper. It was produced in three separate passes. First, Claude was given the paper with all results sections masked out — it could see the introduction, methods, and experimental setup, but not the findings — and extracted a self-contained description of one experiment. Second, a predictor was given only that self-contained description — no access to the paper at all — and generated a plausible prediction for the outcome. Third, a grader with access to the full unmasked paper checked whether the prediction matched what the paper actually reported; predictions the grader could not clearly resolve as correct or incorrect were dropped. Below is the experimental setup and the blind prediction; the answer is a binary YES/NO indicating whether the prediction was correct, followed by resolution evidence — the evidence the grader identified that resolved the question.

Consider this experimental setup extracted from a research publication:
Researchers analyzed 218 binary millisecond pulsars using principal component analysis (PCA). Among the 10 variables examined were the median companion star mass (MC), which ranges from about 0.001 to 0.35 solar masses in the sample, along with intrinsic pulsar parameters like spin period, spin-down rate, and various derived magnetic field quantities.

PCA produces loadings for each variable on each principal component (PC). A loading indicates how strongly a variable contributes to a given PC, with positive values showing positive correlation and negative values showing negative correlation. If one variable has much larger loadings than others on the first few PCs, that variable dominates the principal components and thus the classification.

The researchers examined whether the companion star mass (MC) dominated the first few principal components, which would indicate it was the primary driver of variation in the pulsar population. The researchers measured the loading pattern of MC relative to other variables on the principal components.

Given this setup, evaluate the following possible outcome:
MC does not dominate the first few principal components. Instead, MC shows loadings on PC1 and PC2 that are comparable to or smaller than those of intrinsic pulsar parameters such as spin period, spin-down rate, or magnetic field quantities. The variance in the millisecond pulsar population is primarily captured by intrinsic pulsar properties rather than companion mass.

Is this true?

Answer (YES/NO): YES